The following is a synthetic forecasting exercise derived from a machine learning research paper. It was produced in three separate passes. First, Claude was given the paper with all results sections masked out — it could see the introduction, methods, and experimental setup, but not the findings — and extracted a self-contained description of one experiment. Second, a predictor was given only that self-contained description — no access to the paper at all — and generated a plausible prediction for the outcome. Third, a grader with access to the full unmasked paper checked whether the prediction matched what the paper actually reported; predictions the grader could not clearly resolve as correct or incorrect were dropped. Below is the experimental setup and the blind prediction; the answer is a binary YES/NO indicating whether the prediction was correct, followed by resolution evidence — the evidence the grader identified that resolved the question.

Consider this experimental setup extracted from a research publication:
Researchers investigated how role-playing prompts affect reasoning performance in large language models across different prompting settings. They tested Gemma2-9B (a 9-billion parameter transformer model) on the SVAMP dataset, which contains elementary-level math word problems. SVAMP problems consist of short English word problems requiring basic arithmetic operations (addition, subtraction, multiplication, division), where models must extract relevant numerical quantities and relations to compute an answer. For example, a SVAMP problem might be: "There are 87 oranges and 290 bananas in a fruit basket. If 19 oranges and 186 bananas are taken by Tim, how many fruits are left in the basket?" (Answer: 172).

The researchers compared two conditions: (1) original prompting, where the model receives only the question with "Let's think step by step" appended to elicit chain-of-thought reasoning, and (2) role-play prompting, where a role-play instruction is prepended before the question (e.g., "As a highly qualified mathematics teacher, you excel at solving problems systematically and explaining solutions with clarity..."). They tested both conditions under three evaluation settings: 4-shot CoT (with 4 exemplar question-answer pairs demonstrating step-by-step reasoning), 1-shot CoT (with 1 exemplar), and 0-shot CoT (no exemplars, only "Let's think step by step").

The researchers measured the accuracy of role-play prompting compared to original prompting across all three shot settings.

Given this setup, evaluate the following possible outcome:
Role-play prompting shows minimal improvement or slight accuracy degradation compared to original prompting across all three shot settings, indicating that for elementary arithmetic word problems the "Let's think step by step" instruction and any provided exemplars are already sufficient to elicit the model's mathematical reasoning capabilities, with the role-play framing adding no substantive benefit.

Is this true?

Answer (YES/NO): NO